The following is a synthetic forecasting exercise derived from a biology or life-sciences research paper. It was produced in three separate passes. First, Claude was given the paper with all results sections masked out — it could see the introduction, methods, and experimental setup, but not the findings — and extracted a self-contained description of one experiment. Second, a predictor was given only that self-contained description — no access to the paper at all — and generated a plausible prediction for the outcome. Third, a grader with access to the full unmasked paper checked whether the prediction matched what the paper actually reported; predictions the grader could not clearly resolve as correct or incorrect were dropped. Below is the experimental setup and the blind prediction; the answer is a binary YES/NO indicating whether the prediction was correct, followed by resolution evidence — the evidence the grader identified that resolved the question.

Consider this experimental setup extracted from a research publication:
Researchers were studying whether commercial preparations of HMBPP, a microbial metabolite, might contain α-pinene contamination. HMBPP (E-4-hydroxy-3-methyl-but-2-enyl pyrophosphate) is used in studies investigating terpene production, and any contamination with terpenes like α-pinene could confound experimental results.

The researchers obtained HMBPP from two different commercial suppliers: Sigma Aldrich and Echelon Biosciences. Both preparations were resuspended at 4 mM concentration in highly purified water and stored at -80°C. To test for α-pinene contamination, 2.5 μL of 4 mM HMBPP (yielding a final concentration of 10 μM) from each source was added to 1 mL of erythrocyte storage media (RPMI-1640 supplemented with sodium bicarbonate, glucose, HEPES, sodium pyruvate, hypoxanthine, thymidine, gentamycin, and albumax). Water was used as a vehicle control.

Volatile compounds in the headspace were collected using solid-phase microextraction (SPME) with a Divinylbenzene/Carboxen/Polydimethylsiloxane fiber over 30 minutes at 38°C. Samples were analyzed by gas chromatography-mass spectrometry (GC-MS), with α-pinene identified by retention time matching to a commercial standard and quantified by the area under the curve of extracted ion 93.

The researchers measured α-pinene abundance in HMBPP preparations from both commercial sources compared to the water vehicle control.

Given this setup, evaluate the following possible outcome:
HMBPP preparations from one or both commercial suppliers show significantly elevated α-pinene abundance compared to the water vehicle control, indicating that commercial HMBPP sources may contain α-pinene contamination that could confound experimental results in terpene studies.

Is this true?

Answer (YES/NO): NO